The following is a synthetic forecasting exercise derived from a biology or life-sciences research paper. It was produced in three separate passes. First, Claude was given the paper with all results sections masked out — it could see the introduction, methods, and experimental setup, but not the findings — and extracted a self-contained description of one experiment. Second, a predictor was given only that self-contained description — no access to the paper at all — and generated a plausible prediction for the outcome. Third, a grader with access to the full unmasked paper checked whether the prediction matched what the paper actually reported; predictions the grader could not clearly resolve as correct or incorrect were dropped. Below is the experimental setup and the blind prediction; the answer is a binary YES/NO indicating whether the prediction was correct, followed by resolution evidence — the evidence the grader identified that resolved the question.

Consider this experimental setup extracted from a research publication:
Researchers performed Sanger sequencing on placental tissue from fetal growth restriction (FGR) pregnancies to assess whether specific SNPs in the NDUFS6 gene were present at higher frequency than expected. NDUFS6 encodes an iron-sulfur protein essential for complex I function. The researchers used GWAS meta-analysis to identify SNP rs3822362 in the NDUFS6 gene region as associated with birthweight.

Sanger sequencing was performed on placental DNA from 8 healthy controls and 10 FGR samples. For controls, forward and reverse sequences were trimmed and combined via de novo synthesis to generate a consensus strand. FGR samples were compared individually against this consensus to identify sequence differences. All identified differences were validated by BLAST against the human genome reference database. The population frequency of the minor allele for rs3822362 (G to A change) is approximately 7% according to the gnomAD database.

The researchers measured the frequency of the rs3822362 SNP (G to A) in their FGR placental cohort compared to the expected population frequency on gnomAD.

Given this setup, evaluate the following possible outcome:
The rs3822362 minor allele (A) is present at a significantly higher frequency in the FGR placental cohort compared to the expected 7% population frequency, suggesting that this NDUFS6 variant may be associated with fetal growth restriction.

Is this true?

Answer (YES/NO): YES